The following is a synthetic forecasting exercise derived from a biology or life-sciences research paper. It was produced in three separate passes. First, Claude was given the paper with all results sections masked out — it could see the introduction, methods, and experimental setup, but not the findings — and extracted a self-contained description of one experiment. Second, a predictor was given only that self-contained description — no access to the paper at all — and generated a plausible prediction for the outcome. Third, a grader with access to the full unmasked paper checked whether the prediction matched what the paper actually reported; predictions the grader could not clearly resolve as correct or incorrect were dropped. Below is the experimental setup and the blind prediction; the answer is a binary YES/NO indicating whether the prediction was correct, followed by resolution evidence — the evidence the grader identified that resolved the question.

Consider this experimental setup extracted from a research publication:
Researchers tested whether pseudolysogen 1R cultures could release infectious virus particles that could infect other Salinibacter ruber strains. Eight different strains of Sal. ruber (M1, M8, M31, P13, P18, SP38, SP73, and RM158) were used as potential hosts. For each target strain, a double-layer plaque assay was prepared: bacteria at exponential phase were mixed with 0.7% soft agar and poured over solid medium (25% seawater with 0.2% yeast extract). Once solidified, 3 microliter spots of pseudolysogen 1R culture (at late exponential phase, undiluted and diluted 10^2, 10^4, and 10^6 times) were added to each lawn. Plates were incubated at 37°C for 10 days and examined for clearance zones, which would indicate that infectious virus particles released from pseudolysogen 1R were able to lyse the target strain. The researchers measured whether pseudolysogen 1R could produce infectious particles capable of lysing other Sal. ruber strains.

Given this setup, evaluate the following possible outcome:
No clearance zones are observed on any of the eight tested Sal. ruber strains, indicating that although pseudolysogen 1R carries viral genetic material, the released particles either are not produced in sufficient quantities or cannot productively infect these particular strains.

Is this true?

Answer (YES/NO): NO